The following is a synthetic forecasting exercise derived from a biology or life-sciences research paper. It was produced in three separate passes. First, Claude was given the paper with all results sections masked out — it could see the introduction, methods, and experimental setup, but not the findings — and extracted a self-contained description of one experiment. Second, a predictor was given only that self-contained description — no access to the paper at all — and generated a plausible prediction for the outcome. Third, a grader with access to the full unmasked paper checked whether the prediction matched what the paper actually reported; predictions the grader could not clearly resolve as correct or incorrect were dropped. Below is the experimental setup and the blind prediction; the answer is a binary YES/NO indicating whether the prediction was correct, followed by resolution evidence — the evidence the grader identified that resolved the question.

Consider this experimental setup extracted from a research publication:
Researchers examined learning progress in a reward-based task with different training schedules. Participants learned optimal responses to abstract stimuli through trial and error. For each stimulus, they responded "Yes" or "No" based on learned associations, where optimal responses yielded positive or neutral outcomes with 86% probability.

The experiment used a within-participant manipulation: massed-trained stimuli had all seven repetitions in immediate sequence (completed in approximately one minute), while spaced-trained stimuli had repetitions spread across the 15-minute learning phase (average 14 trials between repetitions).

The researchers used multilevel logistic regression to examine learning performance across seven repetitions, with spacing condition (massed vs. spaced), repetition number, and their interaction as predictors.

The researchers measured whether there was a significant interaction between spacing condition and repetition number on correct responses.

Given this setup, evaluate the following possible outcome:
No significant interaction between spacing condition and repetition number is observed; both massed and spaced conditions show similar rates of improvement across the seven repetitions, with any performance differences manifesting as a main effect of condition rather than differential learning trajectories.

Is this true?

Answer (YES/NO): NO